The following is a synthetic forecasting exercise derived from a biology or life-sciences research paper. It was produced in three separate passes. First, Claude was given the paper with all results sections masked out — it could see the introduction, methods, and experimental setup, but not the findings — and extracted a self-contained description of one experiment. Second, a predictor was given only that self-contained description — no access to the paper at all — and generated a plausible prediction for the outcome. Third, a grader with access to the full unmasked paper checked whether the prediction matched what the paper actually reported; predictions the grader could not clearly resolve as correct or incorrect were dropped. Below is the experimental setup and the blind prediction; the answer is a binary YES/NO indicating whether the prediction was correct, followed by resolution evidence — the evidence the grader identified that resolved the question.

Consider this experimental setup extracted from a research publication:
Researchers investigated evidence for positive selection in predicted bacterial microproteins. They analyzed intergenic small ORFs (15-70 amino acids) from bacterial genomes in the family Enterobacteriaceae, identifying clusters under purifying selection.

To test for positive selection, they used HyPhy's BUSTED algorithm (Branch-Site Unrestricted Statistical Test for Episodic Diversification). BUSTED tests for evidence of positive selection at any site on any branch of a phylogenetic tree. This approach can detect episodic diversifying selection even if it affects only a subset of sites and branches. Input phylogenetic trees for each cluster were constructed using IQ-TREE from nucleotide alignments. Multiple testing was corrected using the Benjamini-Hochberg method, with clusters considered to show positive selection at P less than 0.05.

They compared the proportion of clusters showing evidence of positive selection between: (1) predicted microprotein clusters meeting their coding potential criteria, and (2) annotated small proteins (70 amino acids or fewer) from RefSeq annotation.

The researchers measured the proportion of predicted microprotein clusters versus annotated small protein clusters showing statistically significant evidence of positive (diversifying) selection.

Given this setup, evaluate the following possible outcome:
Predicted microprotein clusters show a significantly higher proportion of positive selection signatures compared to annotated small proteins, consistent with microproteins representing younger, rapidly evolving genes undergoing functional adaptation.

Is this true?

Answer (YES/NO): NO